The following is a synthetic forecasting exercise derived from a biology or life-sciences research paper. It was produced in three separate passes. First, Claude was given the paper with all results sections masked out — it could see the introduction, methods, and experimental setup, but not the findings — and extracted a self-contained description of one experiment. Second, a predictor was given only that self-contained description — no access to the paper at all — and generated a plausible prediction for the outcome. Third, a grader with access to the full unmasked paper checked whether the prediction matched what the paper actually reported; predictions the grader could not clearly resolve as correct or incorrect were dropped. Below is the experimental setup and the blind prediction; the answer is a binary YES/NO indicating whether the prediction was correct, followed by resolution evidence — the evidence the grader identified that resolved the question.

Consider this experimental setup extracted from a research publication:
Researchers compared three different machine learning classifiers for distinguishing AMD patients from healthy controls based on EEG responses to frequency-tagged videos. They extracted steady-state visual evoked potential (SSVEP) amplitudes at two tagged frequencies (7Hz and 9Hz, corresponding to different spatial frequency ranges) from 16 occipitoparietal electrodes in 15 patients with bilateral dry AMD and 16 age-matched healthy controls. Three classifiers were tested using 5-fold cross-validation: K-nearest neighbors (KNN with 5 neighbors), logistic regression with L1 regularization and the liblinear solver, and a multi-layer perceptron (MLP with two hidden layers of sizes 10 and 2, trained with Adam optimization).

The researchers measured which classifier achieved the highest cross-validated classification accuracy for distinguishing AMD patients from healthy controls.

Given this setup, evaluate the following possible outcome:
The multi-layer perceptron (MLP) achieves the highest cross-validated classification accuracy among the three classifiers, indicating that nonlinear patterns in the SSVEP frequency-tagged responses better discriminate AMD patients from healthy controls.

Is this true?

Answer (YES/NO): YES